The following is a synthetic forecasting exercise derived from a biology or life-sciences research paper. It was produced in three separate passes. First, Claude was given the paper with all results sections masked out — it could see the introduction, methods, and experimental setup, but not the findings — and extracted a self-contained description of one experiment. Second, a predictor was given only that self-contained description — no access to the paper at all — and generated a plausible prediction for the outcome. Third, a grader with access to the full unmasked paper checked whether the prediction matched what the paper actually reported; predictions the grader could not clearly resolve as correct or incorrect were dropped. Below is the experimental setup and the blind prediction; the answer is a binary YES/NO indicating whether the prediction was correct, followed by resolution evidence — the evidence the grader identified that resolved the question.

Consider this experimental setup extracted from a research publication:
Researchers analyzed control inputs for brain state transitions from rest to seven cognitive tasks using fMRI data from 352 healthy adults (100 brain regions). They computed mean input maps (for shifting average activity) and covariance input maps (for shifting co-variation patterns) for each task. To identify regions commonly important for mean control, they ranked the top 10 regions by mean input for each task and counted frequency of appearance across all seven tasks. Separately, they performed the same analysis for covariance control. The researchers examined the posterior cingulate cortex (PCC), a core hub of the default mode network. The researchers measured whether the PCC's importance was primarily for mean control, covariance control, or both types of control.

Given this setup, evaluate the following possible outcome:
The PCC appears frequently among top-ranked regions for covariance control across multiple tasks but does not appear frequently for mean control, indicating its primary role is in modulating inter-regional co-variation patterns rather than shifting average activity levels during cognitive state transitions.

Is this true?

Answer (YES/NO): YES